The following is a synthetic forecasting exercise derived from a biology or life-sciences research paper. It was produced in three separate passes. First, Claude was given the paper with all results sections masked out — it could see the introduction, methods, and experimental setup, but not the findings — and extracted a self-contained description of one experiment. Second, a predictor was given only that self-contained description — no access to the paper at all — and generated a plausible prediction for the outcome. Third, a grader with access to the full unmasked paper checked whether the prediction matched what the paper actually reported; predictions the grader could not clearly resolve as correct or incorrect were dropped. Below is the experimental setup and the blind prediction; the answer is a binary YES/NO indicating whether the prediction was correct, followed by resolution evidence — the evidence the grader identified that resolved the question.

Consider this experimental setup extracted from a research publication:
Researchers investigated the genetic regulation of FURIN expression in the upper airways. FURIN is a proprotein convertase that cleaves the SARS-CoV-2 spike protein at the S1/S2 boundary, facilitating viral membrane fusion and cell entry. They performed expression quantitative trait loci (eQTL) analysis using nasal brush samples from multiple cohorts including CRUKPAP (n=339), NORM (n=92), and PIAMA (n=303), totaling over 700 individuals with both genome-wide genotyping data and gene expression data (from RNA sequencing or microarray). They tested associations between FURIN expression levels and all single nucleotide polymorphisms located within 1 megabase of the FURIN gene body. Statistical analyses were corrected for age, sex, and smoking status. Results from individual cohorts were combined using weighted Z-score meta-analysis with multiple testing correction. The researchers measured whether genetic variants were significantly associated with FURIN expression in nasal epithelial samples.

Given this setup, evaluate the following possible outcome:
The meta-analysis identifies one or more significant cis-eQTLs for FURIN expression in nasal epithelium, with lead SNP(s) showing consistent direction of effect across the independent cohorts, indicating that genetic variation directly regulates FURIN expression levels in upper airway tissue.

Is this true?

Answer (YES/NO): NO